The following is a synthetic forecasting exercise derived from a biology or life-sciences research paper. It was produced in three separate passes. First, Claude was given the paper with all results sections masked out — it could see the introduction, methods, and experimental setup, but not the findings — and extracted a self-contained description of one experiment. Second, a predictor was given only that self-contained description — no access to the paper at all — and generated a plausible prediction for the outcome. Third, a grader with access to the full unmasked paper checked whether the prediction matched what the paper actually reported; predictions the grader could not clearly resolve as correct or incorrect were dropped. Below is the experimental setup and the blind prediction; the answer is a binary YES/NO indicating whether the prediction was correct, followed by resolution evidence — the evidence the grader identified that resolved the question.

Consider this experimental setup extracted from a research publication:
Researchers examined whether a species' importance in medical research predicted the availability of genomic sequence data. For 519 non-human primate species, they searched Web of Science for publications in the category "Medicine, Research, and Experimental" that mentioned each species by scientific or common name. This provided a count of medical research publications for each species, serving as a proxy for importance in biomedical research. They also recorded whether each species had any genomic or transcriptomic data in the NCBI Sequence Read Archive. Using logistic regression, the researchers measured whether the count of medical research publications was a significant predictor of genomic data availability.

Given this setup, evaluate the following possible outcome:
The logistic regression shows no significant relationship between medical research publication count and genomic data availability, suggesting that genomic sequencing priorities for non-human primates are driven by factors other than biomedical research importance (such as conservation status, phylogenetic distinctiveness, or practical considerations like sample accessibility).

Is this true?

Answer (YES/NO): YES